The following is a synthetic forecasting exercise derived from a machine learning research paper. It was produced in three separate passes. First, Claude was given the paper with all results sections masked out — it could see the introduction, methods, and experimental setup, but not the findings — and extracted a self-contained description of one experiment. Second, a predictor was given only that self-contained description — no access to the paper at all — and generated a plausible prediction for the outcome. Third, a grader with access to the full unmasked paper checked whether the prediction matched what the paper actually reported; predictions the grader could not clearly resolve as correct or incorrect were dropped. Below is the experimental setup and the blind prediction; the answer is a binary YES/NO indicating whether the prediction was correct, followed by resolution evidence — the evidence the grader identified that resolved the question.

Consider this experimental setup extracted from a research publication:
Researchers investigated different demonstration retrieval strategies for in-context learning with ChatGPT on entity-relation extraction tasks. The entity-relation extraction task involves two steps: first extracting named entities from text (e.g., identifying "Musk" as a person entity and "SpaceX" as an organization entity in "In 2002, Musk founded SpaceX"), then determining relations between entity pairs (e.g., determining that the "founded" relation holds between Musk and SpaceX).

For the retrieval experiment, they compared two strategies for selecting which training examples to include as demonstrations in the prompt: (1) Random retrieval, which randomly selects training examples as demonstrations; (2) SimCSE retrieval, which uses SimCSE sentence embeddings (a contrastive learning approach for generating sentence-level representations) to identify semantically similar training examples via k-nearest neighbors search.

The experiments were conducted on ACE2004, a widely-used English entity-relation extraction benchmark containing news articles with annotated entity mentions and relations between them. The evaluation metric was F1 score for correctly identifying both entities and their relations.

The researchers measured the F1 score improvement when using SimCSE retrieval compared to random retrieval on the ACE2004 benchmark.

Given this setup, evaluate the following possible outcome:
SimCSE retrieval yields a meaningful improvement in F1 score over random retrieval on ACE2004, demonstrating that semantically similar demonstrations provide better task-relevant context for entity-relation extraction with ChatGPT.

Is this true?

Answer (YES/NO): YES